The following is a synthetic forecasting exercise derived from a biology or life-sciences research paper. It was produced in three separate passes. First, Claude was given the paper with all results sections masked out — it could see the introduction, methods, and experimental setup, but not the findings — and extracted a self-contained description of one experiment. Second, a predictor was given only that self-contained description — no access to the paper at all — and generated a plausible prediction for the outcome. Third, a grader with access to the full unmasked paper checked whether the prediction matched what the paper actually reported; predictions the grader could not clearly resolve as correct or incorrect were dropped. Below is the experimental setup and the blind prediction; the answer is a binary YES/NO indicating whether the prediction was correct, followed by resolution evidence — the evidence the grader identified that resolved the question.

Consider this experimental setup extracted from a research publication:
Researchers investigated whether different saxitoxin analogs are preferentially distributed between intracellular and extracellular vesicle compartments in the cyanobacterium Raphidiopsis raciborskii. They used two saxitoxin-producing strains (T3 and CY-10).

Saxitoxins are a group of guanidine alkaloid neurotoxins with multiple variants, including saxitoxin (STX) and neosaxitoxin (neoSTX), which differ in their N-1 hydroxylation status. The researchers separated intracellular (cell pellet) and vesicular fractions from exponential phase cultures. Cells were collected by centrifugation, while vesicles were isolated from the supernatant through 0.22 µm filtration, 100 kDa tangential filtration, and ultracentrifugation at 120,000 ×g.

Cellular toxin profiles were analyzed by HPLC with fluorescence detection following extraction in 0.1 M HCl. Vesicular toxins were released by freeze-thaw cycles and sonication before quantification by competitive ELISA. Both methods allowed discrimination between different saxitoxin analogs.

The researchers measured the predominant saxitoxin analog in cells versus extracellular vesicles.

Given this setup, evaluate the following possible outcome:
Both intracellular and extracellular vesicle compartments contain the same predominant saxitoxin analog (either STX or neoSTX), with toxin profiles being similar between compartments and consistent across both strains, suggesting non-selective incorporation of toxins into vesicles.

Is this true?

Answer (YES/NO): NO